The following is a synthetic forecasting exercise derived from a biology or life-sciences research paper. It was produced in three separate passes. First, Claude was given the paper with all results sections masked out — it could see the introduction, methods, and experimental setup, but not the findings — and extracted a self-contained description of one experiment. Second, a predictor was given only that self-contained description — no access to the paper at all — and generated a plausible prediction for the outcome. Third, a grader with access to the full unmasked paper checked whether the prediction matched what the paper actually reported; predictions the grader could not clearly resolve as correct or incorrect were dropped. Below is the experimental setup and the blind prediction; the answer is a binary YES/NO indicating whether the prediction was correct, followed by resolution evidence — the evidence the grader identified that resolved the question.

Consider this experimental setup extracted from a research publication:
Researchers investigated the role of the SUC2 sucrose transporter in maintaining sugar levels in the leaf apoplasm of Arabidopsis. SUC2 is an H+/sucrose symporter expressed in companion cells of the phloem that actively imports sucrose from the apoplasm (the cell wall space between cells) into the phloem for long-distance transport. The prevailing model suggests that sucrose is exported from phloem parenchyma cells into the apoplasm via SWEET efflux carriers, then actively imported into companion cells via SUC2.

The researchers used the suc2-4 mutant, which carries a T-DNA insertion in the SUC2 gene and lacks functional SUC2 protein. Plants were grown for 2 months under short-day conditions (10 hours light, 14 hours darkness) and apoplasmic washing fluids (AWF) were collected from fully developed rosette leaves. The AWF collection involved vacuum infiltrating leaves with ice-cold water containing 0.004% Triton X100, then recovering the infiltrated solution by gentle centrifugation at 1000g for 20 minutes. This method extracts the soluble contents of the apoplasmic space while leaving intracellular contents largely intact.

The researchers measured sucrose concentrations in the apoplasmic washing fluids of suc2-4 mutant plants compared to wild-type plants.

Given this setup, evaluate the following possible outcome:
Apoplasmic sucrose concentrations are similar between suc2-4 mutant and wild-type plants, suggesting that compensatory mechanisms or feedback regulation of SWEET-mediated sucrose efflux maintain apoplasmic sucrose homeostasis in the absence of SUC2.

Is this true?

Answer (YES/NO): NO